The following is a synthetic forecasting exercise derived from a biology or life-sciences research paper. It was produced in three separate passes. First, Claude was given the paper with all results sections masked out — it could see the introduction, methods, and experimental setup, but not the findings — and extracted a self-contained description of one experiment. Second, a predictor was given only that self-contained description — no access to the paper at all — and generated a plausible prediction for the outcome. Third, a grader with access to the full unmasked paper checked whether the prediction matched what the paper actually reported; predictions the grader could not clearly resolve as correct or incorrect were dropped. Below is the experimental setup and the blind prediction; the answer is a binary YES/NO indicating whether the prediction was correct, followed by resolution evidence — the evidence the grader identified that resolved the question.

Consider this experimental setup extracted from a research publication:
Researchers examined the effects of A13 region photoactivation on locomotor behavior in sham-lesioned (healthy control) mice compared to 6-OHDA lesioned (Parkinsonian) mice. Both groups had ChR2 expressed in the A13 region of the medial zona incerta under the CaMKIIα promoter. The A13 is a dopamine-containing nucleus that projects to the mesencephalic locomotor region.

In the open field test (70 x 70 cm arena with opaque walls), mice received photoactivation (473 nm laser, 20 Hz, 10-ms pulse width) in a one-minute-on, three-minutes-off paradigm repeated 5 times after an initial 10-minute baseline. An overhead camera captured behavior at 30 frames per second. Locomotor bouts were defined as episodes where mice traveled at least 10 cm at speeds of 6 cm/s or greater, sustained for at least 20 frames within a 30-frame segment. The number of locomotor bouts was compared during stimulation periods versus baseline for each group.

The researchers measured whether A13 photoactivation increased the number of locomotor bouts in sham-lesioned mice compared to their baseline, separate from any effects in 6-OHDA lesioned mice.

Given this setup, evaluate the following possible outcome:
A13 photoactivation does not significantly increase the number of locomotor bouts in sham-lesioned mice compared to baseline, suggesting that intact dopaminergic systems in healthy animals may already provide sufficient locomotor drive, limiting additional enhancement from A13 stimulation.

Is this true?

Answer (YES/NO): NO